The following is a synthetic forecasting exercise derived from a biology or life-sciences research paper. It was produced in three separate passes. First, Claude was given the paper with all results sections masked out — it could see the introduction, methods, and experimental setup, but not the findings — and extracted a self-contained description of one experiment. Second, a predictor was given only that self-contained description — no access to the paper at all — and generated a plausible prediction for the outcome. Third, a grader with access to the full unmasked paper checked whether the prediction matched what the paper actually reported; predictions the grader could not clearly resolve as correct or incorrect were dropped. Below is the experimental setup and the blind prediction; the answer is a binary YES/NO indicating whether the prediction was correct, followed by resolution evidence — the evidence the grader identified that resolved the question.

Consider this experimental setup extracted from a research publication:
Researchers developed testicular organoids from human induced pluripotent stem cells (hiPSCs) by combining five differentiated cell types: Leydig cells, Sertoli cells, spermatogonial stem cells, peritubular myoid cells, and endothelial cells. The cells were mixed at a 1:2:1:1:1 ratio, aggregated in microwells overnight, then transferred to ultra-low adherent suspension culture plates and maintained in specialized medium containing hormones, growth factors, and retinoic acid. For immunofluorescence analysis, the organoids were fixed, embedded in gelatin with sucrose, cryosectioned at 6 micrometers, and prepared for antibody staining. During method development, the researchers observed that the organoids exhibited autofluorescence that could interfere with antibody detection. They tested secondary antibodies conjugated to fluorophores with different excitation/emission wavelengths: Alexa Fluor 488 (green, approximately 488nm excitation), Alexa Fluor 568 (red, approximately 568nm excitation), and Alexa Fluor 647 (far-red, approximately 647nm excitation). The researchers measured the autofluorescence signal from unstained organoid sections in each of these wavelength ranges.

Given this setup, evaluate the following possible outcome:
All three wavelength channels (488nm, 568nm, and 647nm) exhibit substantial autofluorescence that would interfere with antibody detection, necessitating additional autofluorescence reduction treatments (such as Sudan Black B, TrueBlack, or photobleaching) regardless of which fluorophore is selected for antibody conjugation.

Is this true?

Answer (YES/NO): NO